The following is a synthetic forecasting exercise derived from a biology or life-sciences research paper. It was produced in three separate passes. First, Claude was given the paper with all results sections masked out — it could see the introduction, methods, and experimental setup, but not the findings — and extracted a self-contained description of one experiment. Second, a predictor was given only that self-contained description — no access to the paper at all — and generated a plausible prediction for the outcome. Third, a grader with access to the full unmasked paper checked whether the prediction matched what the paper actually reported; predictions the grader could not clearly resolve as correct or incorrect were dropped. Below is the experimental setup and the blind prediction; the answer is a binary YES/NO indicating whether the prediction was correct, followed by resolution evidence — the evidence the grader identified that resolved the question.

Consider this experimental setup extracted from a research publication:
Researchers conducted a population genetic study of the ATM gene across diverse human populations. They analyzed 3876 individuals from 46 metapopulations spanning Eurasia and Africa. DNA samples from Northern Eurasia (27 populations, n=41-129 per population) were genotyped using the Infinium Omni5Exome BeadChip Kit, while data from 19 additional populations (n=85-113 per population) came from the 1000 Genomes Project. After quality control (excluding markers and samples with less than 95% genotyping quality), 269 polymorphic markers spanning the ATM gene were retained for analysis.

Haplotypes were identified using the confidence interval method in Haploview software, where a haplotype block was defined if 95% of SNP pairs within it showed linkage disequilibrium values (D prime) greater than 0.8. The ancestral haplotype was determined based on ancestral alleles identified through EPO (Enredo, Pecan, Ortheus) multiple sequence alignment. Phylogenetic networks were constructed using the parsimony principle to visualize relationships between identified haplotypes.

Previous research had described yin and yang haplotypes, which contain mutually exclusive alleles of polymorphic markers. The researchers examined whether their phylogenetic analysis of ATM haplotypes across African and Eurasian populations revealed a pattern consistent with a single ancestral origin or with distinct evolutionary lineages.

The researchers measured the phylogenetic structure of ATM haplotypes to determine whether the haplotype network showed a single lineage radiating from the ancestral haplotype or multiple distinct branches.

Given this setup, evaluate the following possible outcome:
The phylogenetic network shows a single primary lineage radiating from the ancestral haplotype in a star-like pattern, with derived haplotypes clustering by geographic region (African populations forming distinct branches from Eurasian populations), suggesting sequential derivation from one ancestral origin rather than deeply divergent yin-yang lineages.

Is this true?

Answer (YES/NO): NO